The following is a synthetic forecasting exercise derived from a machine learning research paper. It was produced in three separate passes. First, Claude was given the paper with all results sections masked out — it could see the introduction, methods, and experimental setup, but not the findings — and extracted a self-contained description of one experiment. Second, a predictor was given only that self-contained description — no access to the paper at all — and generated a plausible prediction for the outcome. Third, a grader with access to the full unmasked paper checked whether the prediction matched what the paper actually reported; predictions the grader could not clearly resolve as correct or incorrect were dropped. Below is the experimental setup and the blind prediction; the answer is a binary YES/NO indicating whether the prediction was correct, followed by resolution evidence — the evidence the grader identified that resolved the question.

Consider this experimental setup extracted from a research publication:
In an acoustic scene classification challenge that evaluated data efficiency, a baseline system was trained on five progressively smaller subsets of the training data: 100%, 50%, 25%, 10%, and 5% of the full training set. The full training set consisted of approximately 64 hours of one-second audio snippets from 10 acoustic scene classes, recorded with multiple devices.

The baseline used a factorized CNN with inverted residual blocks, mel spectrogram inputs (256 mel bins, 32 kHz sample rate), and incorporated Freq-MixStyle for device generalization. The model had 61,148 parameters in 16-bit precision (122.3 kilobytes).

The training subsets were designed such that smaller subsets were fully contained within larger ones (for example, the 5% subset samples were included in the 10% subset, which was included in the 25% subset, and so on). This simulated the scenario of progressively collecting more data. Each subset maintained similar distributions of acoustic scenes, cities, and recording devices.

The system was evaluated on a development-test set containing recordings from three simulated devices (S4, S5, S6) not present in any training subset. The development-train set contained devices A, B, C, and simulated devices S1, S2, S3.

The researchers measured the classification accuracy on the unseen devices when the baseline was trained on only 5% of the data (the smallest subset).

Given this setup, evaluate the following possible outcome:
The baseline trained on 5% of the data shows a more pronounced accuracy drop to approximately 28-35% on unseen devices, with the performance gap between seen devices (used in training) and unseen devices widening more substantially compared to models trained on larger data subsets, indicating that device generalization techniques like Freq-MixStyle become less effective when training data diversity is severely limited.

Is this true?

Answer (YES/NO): NO